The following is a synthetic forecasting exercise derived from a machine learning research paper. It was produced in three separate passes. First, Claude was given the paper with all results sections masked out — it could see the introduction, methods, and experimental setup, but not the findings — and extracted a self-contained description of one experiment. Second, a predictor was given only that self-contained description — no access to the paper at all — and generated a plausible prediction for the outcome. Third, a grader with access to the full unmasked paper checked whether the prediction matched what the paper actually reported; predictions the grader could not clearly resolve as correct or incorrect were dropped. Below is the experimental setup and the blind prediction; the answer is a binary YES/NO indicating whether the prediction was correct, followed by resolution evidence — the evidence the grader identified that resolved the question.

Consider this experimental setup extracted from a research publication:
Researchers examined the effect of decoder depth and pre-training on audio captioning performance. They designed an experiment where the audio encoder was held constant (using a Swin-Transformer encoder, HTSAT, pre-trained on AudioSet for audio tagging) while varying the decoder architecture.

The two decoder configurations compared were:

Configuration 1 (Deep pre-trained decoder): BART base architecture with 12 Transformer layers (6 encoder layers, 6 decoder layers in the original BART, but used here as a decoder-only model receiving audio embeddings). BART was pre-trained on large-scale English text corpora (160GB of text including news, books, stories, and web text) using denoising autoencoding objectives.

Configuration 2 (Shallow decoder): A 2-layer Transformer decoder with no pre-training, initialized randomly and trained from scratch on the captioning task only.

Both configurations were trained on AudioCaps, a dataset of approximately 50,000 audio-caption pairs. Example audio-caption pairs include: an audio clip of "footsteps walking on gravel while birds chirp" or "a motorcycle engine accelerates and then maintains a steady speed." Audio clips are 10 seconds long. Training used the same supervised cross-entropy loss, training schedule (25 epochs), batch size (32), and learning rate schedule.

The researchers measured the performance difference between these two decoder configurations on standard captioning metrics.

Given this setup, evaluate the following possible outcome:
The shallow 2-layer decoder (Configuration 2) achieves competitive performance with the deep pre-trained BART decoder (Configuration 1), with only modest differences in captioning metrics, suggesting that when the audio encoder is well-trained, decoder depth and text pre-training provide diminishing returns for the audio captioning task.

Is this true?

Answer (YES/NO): YES